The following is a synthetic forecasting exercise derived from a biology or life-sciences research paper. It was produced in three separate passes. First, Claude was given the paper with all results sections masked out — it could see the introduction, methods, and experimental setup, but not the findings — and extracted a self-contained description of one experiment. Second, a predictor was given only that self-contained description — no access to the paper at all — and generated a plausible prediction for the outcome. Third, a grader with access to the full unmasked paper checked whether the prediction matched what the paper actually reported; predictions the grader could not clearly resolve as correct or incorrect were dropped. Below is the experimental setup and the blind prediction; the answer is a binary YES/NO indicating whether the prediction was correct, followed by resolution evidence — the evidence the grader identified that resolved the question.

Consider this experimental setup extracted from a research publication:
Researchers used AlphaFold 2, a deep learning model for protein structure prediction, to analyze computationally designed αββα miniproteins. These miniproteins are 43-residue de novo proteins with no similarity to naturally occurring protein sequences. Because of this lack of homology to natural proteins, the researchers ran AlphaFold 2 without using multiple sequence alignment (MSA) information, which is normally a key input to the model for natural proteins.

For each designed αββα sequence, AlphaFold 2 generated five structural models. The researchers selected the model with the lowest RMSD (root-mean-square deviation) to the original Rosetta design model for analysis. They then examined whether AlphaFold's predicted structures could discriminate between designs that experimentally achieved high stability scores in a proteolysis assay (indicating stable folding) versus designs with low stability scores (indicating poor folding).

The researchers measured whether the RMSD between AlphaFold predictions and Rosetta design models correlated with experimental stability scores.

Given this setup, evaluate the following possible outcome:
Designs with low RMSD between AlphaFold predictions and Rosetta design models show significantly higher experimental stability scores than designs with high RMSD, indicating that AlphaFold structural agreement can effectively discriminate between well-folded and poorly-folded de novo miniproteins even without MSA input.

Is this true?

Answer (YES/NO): NO